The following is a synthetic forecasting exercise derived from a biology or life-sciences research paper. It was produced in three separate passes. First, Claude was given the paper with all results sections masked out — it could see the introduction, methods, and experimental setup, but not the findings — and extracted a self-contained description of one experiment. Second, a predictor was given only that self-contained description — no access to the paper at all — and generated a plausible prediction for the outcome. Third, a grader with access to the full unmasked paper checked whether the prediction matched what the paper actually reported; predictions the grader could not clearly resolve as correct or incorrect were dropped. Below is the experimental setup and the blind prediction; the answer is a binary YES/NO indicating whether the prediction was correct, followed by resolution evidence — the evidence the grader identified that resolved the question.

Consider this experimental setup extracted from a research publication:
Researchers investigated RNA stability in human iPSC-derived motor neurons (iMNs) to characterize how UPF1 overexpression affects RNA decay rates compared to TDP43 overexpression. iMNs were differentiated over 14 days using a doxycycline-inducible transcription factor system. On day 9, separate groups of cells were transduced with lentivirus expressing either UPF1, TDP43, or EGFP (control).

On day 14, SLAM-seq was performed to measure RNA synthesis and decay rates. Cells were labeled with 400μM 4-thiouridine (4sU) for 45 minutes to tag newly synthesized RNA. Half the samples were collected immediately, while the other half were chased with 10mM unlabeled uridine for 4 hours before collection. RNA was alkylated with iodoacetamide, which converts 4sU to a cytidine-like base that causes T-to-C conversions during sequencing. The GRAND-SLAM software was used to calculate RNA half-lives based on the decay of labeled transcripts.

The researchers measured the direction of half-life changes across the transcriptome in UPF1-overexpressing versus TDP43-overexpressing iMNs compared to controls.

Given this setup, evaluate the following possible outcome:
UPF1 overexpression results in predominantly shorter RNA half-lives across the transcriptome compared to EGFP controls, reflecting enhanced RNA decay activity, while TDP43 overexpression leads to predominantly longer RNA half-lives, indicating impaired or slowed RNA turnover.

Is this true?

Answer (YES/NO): YES